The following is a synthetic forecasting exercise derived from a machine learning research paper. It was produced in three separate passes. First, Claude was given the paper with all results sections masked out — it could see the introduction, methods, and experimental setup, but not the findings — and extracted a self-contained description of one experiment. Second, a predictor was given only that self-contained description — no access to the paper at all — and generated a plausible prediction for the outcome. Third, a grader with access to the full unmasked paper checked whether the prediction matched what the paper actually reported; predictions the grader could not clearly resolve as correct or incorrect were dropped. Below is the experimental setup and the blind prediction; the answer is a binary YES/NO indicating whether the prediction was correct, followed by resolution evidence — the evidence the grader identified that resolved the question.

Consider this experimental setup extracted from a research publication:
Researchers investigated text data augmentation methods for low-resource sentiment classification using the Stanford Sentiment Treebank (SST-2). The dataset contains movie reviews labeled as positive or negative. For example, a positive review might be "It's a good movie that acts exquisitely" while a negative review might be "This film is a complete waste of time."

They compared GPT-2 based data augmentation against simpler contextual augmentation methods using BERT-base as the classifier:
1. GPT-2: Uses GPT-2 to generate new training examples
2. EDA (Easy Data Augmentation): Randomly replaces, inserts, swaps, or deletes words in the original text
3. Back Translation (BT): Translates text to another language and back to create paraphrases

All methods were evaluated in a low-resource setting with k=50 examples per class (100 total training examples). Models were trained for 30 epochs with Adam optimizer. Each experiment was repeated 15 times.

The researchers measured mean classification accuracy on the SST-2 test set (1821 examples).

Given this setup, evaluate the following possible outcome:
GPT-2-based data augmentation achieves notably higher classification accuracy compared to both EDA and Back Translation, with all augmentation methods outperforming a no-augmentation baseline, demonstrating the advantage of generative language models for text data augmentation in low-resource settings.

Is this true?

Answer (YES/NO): NO